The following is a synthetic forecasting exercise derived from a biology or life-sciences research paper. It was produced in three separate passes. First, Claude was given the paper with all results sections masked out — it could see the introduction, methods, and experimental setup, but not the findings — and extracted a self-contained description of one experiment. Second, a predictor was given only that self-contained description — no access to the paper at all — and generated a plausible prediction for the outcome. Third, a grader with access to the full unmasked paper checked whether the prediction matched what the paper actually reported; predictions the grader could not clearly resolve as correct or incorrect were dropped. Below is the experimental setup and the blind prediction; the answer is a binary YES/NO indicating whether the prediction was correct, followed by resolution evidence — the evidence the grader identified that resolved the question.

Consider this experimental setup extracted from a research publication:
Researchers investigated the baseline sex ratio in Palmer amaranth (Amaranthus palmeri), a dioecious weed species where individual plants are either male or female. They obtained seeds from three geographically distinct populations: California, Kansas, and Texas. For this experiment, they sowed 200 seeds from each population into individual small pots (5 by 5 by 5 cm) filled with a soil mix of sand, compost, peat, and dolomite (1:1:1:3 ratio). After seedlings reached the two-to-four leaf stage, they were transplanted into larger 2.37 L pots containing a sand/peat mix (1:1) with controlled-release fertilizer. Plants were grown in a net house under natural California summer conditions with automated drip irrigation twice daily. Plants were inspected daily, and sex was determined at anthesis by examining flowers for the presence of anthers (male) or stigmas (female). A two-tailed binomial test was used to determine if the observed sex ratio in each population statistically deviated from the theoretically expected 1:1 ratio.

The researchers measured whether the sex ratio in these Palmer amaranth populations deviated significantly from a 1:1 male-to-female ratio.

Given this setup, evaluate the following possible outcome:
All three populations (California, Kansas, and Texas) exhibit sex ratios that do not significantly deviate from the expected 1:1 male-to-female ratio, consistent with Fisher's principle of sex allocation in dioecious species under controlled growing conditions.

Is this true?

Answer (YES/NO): YES